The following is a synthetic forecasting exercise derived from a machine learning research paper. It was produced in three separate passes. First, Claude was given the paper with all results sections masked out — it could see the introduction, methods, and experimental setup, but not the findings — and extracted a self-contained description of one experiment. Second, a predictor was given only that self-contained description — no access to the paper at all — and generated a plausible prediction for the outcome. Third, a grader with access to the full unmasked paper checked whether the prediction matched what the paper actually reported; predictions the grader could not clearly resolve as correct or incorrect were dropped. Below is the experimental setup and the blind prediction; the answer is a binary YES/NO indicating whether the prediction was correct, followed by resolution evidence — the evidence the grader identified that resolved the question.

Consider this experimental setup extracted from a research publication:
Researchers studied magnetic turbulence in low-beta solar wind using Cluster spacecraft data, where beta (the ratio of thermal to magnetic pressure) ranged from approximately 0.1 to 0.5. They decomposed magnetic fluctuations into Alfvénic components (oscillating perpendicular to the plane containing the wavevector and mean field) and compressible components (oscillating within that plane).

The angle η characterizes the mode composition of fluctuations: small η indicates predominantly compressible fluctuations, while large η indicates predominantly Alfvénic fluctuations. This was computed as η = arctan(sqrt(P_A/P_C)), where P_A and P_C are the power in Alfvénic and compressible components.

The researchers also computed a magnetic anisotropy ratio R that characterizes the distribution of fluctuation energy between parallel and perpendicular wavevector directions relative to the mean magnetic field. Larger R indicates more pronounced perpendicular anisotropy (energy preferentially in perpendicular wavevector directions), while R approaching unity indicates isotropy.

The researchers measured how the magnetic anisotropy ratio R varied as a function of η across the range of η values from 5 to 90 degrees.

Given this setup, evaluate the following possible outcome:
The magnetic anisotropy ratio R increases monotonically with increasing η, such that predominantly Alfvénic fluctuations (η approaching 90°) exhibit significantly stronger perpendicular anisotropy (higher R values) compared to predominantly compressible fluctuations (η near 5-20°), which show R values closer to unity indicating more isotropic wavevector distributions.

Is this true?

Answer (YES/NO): NO